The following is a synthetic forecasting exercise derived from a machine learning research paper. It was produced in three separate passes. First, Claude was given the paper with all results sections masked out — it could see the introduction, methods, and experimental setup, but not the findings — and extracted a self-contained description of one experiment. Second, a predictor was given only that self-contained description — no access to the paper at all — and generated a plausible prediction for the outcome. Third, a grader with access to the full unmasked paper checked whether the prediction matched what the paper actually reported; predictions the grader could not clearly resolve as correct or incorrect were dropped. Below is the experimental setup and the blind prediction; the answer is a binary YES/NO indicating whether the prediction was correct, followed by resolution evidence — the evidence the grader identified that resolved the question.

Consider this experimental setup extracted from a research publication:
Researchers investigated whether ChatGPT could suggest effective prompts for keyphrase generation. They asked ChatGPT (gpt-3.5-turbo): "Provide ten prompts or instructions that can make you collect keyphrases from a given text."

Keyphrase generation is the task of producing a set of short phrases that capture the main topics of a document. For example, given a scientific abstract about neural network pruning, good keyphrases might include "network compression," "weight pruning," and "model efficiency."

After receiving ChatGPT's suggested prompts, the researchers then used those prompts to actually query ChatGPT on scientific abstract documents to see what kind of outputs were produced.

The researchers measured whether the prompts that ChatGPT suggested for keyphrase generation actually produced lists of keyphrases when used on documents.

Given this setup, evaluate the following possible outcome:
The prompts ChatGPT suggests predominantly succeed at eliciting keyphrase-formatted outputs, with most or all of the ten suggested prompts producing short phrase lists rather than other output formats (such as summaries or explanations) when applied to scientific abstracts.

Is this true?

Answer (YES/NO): NO